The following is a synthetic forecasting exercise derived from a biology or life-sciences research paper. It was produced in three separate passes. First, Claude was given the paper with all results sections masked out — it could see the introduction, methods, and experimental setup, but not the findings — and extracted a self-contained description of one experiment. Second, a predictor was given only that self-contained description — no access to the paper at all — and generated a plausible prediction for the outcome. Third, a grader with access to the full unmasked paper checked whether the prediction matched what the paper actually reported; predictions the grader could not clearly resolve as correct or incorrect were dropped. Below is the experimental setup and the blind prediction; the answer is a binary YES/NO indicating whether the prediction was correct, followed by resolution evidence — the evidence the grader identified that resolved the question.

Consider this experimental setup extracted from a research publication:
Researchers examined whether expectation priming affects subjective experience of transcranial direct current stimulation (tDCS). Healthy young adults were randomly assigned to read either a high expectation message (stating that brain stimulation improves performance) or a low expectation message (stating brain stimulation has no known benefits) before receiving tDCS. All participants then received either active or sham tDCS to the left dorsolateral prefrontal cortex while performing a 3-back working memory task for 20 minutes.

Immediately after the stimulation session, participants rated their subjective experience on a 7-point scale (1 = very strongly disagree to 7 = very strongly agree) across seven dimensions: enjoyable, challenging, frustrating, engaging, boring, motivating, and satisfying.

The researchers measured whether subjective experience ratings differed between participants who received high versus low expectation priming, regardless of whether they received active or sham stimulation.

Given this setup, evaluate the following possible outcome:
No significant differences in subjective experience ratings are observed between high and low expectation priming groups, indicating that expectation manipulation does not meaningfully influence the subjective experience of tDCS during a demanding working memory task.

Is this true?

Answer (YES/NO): NO